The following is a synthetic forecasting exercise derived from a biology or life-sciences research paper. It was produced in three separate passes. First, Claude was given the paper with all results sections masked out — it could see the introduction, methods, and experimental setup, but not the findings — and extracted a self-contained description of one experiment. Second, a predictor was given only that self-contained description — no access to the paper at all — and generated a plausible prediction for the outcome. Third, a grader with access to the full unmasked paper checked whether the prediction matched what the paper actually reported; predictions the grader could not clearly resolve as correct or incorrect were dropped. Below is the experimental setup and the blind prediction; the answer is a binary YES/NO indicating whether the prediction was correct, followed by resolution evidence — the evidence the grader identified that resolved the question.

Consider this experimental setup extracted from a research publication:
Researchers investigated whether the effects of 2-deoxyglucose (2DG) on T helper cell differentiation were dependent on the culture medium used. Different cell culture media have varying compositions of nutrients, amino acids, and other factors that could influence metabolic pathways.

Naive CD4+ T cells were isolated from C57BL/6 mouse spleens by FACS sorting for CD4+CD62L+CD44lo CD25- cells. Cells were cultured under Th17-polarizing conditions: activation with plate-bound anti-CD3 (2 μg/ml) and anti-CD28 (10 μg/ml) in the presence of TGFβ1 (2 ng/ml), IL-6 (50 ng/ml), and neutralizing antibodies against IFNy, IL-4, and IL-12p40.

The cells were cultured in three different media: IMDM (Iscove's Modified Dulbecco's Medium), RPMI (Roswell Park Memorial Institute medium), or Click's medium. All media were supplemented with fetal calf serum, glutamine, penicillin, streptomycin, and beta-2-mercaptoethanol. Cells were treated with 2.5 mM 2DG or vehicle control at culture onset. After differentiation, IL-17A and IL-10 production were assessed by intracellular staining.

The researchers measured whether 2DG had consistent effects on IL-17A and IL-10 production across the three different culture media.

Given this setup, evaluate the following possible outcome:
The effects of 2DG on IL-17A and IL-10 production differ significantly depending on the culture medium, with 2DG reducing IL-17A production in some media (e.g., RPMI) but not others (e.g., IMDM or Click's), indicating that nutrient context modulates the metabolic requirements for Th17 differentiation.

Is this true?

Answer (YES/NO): NO